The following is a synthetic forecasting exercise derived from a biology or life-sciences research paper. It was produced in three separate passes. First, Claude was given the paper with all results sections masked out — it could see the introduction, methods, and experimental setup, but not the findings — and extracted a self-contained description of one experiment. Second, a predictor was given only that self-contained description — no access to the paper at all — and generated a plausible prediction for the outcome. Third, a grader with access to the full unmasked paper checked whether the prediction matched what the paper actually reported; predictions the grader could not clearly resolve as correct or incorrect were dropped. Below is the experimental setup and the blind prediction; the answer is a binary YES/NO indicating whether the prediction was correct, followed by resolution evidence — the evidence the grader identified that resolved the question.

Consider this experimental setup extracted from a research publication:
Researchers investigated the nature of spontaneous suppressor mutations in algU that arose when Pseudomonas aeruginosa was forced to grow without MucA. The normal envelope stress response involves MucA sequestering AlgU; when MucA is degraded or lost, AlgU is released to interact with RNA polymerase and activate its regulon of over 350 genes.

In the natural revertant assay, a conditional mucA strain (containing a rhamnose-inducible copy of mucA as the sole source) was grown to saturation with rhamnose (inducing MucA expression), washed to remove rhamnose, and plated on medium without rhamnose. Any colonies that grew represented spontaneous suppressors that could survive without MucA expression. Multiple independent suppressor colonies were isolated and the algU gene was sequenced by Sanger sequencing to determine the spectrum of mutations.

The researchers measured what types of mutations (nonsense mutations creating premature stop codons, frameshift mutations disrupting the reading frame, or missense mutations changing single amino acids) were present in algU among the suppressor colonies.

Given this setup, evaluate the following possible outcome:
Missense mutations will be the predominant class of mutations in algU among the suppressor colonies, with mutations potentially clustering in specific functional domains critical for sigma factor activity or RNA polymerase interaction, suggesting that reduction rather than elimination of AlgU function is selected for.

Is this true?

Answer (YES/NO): NO